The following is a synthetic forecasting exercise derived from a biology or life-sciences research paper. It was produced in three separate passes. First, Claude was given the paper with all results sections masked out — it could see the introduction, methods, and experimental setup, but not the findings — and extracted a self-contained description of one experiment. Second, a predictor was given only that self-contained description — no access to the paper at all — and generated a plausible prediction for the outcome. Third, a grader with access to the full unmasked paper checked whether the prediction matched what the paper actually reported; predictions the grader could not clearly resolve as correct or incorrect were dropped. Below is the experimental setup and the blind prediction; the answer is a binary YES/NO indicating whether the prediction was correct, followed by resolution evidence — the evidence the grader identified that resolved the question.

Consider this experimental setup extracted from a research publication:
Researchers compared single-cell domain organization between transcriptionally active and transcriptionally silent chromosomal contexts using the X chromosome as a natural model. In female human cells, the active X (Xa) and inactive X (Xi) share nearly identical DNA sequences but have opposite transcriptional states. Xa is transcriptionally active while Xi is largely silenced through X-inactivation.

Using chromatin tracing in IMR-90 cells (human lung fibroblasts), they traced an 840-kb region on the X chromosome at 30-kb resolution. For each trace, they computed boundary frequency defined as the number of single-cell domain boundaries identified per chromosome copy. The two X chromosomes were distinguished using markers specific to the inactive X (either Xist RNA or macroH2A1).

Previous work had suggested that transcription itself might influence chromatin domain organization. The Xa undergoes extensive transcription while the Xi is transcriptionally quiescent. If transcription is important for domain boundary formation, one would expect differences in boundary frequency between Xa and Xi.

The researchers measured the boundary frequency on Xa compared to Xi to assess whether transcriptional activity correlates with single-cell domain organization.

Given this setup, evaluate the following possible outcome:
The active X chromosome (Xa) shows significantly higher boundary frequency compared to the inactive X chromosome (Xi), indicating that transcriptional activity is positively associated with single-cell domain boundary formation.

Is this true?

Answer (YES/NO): NO